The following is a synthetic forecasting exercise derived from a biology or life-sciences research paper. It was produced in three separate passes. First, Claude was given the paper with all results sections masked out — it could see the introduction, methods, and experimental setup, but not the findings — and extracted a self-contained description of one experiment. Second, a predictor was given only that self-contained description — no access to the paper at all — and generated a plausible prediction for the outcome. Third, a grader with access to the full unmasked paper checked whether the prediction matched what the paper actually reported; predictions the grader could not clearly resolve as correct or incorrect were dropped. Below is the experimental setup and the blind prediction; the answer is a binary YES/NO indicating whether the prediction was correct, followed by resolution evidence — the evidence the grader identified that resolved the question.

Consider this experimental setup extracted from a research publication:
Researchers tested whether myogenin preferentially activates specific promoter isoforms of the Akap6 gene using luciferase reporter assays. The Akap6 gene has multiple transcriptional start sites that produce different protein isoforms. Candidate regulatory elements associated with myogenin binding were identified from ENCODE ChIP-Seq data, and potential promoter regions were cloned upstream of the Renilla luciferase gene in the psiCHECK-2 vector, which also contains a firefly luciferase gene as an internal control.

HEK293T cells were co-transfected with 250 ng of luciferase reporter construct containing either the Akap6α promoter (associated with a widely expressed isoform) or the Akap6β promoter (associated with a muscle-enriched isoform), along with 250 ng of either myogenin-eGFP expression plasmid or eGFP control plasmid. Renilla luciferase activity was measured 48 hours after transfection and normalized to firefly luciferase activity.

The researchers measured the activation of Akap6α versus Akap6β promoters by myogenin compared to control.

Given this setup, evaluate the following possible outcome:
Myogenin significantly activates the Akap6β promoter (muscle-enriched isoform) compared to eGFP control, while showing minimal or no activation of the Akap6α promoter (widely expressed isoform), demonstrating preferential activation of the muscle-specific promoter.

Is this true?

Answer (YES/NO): YES